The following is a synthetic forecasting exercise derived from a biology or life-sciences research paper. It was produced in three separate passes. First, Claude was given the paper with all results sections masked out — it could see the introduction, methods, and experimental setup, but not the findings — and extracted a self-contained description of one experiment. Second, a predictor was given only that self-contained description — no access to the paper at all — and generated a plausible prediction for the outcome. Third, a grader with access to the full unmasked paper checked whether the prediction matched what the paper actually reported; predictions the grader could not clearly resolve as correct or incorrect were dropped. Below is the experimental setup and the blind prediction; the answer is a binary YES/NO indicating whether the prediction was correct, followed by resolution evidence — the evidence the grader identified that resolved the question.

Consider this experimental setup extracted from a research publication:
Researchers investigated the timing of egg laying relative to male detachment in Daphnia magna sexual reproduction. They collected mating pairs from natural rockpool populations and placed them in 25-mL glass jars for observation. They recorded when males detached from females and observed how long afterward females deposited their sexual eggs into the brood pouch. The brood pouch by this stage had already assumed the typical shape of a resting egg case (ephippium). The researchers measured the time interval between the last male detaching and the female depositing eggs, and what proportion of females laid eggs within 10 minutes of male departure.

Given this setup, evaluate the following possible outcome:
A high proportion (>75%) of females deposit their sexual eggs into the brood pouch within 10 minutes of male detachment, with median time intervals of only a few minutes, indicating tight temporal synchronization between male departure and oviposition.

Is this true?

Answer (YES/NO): YES